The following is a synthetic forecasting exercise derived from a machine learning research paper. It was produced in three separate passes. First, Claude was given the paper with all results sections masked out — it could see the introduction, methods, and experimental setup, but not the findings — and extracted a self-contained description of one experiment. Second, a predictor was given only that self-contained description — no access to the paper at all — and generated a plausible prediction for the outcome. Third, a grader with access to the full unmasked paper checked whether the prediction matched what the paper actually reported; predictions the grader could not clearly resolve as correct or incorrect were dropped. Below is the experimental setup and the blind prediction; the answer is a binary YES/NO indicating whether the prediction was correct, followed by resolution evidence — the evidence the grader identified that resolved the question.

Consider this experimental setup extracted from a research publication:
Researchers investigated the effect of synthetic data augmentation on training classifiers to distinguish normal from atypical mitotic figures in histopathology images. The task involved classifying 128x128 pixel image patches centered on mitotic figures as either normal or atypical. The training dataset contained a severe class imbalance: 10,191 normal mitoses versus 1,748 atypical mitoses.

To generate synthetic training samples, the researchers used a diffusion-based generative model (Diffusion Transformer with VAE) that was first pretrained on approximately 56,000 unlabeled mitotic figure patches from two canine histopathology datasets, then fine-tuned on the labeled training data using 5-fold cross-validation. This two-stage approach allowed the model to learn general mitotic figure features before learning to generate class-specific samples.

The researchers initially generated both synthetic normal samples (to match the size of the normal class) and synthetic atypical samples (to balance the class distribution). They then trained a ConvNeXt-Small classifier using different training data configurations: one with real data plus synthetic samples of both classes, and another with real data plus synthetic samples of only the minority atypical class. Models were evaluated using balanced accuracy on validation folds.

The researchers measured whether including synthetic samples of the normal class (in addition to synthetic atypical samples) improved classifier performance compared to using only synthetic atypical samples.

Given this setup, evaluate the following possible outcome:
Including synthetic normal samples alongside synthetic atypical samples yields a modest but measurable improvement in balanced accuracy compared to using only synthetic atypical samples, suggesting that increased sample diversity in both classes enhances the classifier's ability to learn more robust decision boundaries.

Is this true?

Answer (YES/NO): NO